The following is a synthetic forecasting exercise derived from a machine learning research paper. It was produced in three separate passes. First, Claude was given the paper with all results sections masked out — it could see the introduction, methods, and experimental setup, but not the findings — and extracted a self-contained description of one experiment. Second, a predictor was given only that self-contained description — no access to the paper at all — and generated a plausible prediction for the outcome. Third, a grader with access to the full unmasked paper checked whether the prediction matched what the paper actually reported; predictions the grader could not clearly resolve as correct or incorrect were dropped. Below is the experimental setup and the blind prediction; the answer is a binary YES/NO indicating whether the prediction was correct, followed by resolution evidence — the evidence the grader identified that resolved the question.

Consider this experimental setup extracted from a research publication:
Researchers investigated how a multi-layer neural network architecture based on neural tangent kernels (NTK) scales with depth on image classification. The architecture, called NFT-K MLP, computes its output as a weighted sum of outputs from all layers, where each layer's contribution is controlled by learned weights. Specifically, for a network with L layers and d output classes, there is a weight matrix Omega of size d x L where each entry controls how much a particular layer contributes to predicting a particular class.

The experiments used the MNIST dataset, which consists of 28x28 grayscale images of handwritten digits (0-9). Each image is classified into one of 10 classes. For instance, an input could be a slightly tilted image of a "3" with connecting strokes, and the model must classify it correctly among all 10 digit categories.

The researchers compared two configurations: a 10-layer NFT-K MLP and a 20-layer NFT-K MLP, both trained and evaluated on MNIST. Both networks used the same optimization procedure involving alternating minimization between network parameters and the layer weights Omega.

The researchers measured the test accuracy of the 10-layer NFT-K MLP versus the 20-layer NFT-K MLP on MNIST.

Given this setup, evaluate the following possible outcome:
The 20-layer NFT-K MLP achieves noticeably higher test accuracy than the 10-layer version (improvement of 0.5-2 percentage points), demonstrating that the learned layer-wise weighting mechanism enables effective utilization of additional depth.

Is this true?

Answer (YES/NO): NO